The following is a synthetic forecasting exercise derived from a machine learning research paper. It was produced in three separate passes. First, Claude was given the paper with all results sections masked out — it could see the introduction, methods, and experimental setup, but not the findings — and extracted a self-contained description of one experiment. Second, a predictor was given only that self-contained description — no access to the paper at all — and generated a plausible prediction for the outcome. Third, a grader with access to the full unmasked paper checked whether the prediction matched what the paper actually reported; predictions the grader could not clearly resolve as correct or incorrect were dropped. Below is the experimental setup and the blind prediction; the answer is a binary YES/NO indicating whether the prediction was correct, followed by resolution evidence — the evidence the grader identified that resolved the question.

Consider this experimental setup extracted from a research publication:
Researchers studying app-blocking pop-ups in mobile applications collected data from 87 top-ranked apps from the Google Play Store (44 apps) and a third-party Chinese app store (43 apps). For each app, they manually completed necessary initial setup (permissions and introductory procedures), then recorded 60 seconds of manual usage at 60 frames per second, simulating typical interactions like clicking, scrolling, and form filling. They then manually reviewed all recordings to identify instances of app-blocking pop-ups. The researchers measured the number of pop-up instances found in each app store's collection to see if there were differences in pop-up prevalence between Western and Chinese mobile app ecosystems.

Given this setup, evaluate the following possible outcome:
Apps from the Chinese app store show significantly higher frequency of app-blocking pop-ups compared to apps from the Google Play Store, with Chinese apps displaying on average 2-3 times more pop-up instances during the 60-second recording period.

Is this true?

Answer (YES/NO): NO